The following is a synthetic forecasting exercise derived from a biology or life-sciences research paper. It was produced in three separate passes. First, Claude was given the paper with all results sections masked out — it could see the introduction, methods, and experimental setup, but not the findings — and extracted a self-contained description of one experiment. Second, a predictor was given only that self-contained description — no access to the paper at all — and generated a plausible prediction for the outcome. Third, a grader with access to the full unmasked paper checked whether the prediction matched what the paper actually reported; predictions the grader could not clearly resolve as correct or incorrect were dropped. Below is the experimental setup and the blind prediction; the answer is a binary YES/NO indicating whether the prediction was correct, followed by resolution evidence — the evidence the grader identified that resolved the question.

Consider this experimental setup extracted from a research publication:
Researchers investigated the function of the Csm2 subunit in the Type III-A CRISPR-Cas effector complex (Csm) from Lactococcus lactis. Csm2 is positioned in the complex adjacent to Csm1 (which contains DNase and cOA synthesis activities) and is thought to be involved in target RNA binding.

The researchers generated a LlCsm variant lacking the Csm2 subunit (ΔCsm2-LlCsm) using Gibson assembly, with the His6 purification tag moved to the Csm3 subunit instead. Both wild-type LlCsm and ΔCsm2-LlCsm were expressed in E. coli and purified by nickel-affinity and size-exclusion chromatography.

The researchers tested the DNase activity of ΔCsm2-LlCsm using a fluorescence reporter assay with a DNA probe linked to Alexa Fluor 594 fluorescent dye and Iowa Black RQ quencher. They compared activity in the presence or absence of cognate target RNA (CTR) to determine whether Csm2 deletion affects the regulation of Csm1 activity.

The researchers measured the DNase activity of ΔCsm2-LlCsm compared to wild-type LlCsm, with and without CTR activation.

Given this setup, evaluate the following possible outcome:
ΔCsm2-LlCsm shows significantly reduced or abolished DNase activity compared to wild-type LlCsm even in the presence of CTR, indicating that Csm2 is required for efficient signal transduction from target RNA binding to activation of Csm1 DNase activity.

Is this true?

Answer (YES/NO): YES